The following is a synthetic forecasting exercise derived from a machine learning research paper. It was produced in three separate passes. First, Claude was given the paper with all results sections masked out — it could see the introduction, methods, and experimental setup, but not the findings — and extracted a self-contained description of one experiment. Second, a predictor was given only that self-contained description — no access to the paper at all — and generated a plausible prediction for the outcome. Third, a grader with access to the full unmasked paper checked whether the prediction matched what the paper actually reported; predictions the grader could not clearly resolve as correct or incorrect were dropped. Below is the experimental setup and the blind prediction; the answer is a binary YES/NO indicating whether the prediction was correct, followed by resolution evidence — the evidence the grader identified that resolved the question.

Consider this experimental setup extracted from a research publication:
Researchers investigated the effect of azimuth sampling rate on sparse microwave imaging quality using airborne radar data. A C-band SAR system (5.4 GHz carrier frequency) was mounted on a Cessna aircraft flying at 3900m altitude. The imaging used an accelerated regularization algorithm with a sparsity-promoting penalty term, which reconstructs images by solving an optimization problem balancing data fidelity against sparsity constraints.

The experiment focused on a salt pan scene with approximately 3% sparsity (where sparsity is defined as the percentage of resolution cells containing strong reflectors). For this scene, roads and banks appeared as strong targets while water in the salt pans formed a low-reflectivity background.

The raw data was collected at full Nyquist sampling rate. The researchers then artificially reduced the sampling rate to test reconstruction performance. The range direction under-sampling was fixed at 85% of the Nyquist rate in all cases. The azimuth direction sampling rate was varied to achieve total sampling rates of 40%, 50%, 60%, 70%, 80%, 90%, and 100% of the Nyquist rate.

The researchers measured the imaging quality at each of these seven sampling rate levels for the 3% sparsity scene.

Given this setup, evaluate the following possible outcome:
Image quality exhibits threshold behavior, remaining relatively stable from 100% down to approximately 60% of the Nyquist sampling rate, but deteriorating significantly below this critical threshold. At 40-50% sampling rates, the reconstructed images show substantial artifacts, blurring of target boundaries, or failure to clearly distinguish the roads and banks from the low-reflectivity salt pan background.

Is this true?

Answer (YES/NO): NO